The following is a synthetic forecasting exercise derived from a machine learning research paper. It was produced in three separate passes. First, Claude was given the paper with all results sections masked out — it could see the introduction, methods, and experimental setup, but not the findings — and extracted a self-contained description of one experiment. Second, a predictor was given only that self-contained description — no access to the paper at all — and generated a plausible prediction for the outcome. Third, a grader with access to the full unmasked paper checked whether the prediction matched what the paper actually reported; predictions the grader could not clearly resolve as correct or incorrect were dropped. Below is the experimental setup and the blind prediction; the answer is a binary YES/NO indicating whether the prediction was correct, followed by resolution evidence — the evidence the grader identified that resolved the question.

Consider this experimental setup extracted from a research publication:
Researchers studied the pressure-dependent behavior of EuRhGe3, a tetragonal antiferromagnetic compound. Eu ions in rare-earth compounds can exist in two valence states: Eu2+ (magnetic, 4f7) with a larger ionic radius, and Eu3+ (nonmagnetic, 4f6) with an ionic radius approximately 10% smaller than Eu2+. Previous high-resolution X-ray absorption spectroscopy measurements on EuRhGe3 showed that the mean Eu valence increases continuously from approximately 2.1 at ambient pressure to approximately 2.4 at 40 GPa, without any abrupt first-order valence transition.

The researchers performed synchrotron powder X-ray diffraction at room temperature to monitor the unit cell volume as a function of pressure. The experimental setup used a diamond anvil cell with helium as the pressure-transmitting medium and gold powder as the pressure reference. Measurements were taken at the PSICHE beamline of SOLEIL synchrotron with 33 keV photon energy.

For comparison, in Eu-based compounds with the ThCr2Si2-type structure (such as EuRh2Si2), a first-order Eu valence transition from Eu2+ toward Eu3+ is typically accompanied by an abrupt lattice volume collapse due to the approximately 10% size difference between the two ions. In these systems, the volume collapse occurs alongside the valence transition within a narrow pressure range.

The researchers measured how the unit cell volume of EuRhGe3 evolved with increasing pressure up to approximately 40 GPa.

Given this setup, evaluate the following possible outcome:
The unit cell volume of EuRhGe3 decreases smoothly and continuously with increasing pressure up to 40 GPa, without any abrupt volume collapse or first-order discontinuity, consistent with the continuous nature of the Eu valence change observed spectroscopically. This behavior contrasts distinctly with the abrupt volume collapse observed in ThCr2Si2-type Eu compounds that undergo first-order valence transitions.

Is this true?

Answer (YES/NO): YES